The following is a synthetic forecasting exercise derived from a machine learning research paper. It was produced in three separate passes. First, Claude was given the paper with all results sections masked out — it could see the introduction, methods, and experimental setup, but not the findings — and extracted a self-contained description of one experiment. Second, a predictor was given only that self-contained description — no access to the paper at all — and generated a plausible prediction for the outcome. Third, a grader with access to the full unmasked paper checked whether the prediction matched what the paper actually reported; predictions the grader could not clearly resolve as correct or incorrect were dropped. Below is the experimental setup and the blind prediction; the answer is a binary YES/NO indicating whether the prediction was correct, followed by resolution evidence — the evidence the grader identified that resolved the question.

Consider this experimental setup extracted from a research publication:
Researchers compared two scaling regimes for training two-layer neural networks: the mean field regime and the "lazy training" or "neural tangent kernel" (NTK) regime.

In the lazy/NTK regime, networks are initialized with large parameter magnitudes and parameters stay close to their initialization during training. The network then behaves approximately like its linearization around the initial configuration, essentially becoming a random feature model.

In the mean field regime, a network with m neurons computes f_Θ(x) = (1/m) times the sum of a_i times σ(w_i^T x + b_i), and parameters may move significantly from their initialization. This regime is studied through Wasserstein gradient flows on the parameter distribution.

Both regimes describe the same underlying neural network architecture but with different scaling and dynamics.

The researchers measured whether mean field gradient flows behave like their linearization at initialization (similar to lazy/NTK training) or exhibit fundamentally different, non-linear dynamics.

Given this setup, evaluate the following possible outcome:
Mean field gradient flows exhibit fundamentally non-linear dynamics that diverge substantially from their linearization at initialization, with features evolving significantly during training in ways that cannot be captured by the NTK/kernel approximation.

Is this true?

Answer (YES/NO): YES